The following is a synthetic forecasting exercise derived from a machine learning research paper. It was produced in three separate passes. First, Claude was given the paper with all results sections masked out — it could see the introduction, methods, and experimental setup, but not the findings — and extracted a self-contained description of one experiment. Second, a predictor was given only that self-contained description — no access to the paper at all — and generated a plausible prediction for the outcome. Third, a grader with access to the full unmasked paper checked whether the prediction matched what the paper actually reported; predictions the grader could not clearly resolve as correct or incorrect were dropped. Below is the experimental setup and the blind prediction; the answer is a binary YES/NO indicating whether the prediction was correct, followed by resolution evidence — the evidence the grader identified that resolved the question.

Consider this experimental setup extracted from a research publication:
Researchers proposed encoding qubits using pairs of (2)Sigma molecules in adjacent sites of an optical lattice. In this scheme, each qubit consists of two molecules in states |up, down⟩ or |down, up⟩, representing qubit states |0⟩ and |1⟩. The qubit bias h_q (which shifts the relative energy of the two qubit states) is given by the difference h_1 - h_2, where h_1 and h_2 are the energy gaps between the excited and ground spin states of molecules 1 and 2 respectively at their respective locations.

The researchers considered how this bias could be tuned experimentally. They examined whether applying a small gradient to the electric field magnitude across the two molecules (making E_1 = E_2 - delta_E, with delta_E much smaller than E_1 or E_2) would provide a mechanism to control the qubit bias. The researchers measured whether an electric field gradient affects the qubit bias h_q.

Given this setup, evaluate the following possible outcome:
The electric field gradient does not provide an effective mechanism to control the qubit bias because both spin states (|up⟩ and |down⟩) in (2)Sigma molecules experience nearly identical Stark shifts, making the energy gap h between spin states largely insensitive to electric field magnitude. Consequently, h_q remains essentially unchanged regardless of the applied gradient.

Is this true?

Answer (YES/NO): NO